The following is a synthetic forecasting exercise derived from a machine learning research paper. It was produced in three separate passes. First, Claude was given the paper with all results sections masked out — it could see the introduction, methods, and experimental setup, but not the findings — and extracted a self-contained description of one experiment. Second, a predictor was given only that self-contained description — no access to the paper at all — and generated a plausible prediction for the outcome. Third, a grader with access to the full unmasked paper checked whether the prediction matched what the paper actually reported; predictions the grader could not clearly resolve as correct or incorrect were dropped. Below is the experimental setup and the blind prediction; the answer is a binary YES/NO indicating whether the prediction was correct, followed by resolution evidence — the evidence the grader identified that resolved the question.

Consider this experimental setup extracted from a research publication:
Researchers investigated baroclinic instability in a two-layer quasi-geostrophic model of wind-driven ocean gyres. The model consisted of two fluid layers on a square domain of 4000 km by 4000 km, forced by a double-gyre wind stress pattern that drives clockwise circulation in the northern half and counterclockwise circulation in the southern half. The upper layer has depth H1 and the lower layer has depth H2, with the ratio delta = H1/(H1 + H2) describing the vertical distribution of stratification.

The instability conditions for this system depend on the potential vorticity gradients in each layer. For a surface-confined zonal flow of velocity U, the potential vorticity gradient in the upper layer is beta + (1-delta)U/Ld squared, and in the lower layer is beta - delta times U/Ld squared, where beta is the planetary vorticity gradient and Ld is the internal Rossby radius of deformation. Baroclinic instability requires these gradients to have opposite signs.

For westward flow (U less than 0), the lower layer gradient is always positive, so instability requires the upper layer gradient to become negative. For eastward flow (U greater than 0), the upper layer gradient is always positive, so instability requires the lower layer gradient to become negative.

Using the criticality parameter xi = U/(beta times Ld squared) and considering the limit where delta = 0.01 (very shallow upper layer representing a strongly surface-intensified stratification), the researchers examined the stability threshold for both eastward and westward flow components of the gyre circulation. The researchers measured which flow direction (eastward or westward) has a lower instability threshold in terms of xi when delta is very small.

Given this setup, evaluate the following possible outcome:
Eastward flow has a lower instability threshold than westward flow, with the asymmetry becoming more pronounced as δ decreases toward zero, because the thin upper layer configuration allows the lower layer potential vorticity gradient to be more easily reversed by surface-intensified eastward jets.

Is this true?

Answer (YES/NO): NO